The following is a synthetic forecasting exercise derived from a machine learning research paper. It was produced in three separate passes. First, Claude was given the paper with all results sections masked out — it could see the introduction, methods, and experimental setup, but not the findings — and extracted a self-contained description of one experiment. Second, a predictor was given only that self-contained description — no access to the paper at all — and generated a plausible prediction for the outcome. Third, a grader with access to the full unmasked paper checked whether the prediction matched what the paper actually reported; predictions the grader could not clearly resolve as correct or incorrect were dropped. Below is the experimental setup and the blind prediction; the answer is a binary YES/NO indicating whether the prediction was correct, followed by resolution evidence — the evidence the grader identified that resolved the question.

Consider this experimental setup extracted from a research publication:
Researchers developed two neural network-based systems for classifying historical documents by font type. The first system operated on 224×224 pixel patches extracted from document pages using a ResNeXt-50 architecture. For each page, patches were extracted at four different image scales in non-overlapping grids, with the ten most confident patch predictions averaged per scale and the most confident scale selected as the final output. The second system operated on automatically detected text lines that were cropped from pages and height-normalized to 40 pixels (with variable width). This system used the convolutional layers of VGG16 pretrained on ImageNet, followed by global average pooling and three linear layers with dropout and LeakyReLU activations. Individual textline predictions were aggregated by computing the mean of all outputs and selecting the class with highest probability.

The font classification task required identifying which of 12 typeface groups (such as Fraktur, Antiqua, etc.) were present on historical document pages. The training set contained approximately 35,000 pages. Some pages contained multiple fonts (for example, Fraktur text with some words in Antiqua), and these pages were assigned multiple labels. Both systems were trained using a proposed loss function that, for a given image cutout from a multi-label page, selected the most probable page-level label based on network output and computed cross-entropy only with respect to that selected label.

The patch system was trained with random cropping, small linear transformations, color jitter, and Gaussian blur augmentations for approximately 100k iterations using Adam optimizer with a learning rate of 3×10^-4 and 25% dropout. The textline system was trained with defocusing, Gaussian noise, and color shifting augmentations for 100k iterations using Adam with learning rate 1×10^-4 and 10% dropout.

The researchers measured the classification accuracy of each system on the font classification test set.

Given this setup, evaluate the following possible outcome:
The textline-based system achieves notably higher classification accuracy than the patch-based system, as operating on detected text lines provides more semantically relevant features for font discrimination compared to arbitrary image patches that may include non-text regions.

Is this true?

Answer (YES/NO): YES